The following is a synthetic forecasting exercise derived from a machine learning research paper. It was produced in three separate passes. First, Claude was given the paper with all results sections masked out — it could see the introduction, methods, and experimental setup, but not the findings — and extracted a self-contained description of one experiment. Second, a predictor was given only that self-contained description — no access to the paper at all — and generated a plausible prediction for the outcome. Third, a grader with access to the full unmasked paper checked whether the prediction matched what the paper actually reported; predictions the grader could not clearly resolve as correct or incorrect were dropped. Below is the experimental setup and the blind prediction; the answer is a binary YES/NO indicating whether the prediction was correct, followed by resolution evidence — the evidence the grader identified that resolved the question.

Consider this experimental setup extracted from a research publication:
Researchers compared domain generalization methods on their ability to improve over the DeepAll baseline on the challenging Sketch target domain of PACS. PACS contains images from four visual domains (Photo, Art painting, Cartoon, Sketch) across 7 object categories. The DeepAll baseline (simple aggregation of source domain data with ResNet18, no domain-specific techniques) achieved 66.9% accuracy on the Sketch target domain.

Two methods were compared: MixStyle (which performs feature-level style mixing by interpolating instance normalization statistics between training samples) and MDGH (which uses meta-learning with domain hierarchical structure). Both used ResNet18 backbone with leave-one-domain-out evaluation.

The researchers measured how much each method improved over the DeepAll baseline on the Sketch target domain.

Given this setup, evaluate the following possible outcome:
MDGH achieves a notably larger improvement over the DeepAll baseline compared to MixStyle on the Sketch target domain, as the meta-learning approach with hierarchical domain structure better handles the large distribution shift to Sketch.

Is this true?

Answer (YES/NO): YES